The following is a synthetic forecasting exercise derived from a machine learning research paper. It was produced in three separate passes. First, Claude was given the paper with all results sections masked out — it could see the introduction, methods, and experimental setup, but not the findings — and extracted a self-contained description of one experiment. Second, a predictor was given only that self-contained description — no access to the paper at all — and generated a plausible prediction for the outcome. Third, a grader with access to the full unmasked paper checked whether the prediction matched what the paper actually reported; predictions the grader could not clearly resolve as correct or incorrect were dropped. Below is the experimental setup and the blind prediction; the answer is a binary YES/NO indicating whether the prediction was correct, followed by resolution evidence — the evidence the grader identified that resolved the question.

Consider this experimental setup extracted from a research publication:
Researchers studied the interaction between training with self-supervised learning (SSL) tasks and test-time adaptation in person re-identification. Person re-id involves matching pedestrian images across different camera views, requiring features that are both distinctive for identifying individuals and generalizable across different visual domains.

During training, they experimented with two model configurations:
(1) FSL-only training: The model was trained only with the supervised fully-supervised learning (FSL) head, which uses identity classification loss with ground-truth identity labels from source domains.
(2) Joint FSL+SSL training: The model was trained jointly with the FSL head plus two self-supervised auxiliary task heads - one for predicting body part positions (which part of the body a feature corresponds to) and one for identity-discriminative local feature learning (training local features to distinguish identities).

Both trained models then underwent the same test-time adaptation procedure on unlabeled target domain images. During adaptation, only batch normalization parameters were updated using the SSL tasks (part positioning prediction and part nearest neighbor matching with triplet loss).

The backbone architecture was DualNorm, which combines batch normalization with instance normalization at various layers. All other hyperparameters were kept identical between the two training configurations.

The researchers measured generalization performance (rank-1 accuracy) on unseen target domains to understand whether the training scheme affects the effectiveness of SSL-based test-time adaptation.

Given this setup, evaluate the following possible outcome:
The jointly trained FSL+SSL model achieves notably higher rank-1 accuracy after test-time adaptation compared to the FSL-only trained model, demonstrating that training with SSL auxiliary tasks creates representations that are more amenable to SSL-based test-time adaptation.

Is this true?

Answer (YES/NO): YES